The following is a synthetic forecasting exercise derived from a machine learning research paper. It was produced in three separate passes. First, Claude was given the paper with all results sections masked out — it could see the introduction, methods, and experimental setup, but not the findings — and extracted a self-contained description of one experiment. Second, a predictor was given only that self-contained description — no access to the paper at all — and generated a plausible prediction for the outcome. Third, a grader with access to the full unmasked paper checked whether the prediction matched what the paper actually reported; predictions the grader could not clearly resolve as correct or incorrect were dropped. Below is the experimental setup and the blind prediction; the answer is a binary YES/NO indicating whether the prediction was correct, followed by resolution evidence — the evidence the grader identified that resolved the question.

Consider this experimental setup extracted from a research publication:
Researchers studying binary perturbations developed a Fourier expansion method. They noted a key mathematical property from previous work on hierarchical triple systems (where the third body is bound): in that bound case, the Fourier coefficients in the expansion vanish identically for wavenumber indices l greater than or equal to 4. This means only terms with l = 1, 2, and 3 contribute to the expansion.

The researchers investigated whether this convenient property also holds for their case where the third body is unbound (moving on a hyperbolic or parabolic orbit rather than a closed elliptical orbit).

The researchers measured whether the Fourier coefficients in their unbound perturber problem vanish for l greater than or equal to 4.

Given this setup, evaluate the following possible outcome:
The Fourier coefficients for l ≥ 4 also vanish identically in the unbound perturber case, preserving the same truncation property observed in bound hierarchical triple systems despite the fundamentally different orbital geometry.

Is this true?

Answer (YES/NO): NO